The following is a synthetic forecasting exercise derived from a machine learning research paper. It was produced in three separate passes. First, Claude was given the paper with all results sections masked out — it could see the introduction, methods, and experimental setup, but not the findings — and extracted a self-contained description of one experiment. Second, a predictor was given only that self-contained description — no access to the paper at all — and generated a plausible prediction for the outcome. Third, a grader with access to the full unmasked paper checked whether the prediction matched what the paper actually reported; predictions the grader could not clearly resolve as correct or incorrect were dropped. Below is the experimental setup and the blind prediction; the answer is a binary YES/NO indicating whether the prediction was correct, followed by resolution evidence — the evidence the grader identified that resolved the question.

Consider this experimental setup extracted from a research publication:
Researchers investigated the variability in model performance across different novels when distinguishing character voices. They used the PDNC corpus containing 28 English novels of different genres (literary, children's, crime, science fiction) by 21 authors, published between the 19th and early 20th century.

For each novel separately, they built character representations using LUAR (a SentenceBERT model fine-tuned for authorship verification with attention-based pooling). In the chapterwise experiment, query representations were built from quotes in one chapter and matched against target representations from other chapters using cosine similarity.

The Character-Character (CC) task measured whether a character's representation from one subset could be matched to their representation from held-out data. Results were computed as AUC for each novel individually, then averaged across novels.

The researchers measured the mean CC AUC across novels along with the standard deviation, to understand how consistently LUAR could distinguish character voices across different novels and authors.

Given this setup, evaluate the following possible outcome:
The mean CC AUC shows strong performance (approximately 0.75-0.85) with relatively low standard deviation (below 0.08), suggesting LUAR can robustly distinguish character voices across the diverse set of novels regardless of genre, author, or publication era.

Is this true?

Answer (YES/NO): NO